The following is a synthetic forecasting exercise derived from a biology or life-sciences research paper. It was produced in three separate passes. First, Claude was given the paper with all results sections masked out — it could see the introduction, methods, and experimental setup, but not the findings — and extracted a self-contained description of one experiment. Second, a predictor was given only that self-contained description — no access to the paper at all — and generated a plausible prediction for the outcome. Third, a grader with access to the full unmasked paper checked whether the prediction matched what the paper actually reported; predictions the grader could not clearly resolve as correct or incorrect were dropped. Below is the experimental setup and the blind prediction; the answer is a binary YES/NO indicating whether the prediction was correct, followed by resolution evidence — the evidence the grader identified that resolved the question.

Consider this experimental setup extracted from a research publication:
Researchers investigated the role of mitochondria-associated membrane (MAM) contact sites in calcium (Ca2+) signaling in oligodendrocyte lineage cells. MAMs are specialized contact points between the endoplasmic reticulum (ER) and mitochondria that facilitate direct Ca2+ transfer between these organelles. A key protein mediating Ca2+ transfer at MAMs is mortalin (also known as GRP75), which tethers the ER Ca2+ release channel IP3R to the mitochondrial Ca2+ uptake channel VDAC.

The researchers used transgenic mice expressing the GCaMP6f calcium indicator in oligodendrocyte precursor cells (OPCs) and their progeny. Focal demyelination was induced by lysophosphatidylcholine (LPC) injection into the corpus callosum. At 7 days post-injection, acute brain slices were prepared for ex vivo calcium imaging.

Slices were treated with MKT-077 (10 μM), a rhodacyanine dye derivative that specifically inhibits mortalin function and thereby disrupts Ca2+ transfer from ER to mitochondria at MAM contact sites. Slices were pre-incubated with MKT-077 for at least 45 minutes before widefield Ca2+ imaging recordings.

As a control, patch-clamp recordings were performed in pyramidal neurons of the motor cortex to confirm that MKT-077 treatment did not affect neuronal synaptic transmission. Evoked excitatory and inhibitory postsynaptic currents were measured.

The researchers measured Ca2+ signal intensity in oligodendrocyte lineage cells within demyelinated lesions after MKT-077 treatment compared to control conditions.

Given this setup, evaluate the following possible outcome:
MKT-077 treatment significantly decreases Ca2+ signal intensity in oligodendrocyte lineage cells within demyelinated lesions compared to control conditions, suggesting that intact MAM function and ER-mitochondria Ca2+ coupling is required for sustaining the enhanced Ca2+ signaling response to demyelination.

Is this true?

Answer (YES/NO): YES